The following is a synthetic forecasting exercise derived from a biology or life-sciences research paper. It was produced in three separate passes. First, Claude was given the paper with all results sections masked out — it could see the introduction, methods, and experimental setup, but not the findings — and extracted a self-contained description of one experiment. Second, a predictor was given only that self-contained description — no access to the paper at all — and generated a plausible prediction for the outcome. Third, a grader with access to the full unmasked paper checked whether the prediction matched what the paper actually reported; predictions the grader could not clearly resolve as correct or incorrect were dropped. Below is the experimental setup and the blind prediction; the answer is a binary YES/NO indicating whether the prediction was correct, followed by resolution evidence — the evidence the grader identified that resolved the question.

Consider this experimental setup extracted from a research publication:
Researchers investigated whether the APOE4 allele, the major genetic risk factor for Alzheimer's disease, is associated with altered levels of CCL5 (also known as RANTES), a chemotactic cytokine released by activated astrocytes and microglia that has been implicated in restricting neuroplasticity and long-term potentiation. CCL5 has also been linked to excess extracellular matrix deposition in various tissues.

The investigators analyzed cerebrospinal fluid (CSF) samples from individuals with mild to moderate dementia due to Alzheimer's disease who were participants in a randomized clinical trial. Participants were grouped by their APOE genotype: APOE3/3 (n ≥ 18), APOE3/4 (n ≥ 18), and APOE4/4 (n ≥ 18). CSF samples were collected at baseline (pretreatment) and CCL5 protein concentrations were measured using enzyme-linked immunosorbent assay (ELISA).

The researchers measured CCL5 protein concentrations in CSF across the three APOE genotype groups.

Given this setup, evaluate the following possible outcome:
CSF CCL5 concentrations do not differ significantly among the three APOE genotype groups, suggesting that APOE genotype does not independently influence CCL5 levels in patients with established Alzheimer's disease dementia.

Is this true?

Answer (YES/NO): NO